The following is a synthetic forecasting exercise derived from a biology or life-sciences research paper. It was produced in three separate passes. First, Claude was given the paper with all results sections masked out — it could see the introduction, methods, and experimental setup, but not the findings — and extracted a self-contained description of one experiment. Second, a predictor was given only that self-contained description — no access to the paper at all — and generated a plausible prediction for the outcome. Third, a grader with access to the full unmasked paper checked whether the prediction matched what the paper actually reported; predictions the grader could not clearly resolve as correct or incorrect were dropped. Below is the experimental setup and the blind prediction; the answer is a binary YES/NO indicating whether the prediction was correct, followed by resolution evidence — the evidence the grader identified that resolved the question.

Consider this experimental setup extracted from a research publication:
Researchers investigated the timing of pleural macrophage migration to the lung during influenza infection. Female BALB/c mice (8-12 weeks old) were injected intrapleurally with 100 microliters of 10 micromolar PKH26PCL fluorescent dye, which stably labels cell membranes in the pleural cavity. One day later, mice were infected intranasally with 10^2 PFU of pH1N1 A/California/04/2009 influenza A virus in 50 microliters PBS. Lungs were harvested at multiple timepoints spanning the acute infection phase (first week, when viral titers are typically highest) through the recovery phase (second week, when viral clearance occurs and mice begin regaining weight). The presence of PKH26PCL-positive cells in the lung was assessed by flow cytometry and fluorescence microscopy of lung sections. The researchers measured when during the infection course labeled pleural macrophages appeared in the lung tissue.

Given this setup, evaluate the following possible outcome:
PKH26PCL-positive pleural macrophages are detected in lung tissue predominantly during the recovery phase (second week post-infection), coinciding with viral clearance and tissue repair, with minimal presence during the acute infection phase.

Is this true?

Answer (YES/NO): YES